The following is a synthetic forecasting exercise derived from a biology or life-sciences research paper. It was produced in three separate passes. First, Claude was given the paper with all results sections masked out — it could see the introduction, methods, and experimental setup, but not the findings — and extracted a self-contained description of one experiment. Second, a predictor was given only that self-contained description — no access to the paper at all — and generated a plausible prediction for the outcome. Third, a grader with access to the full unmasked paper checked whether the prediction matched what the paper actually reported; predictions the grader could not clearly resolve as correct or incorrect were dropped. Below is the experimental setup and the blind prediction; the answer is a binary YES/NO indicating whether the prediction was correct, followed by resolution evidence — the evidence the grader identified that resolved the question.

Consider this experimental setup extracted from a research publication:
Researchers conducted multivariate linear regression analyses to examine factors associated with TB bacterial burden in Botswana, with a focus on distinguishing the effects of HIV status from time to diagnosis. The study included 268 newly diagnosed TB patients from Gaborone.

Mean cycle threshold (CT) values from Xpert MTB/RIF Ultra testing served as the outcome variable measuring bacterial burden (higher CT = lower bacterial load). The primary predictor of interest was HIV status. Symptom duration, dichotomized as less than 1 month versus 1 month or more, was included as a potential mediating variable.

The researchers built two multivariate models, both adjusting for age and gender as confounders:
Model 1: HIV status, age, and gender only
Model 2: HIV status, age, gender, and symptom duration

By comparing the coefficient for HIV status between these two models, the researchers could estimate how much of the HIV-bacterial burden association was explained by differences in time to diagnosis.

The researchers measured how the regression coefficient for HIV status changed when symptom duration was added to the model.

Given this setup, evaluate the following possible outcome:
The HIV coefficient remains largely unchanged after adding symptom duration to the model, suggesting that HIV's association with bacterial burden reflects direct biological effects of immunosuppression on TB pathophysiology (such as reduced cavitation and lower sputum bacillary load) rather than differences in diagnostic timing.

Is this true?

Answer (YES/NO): YES